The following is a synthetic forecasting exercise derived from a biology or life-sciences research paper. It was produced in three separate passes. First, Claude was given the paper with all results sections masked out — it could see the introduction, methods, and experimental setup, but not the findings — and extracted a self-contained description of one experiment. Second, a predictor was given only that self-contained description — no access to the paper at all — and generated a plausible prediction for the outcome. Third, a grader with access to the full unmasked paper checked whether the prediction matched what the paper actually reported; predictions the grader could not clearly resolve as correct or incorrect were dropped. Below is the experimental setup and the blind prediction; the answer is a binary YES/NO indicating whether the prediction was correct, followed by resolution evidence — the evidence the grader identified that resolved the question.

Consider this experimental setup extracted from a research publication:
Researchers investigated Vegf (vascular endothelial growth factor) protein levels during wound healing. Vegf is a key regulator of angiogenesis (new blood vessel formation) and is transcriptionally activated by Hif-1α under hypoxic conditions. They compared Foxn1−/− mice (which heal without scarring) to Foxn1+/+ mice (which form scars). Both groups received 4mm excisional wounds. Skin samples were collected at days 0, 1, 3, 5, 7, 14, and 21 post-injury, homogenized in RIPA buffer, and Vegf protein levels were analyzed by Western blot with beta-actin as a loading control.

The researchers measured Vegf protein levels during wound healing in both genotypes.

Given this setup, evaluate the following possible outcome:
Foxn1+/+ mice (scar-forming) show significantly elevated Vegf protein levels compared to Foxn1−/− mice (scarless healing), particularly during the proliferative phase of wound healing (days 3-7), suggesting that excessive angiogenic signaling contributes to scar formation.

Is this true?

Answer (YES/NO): NO